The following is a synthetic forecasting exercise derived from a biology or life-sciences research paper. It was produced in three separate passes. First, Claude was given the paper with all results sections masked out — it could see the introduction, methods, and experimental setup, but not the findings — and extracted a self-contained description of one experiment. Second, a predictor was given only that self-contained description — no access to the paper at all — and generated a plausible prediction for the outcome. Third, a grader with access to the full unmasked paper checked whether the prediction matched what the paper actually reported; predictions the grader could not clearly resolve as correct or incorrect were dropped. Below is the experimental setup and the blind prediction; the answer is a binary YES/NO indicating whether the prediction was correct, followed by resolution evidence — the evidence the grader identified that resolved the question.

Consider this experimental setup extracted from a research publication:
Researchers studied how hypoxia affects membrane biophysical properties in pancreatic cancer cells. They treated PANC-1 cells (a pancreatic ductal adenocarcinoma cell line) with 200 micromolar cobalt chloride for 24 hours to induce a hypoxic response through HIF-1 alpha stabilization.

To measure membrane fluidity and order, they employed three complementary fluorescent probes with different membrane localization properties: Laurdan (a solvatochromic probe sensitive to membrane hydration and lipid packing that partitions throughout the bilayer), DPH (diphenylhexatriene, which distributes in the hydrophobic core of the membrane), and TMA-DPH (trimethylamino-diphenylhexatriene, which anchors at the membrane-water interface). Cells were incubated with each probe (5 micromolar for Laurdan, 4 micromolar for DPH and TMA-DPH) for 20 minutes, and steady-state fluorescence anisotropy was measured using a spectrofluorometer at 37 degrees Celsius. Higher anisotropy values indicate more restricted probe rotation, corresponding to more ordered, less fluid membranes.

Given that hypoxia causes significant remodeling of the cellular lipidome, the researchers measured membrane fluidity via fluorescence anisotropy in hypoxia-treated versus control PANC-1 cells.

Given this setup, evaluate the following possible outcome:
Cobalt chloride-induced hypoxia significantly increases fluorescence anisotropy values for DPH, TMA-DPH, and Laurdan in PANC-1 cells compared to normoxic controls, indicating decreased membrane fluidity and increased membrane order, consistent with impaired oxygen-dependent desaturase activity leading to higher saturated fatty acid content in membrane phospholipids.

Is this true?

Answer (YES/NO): NO